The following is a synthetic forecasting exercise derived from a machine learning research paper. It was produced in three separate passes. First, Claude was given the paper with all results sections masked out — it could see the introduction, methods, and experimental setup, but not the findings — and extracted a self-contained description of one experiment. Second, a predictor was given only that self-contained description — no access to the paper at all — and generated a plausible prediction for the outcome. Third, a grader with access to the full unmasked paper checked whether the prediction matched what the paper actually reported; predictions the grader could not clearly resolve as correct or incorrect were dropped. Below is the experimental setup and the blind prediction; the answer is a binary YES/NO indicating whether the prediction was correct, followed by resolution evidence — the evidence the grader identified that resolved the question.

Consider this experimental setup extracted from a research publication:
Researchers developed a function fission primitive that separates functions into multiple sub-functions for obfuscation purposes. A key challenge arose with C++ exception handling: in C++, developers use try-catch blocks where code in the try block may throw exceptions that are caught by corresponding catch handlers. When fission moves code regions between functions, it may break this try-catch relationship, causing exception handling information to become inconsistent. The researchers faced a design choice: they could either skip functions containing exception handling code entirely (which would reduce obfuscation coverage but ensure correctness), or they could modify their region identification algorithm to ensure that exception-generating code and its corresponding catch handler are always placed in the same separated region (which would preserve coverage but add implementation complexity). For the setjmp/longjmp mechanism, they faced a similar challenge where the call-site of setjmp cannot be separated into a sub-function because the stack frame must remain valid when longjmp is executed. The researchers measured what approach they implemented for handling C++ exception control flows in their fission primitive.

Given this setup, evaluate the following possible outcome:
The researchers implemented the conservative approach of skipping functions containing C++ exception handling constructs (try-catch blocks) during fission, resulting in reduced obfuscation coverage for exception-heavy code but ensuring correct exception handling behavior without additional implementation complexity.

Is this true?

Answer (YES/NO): NO